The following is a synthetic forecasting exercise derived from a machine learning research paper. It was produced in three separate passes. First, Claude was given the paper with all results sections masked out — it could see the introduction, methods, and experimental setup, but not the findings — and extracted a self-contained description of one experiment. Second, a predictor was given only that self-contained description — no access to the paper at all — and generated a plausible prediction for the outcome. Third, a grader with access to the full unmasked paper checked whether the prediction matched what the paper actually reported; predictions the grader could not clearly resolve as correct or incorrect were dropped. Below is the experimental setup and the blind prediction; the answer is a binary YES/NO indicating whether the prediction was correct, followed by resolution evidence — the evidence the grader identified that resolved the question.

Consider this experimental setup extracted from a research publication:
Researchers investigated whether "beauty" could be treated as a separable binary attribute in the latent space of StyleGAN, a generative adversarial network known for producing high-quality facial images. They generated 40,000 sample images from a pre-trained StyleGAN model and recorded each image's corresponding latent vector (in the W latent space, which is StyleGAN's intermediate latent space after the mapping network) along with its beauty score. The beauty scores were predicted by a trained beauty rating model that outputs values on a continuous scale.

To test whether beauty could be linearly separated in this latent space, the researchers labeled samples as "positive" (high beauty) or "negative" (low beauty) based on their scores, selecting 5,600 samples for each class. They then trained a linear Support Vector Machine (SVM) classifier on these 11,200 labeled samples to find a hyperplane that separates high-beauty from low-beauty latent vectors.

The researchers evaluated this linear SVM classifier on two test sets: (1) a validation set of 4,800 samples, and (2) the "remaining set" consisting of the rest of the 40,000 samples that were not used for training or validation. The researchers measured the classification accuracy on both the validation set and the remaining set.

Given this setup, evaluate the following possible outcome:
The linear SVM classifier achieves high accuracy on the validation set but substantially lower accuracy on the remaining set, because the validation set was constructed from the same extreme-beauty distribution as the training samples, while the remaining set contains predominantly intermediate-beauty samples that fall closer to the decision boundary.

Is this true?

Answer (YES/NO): YES